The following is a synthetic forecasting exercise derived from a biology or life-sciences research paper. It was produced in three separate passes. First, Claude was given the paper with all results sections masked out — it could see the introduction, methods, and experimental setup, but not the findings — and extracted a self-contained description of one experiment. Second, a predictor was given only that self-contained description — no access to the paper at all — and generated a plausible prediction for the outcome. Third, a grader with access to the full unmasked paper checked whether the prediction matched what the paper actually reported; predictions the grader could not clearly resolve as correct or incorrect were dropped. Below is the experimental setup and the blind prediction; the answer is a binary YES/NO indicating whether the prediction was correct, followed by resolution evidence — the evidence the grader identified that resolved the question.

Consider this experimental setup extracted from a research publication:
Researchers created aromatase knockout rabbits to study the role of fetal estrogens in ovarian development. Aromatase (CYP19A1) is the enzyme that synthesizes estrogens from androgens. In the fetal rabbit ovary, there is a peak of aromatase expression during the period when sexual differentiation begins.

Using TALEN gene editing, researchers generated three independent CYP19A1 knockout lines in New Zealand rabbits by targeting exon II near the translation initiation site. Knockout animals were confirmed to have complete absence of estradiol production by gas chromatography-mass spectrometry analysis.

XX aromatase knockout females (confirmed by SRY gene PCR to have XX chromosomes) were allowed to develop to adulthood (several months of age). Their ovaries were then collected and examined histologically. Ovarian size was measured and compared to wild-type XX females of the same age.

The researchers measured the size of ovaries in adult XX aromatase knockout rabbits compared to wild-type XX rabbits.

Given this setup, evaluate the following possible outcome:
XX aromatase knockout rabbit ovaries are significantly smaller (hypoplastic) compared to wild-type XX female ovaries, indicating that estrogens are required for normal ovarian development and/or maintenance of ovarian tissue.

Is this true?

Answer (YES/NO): YES